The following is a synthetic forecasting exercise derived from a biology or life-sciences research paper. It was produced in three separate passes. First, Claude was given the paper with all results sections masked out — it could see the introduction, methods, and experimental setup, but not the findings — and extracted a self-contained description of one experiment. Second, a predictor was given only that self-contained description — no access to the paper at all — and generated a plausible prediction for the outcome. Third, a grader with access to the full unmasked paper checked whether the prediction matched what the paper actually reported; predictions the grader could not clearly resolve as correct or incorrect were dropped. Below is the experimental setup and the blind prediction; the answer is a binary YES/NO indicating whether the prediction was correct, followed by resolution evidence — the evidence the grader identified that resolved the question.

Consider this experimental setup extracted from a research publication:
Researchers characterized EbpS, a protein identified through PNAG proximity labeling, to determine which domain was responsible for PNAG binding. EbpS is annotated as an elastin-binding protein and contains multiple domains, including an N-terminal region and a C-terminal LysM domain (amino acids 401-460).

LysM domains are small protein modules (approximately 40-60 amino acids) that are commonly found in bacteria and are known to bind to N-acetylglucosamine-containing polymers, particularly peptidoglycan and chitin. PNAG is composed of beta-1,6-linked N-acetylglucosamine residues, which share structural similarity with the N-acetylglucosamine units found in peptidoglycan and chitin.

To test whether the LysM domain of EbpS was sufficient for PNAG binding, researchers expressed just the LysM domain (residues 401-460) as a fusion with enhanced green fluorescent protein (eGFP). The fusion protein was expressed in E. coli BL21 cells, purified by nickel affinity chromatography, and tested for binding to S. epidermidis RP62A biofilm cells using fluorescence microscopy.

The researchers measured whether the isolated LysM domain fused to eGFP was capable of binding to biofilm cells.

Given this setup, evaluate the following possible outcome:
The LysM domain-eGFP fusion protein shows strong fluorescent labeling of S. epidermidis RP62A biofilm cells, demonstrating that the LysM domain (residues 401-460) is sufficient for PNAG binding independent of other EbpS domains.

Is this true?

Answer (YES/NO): YES